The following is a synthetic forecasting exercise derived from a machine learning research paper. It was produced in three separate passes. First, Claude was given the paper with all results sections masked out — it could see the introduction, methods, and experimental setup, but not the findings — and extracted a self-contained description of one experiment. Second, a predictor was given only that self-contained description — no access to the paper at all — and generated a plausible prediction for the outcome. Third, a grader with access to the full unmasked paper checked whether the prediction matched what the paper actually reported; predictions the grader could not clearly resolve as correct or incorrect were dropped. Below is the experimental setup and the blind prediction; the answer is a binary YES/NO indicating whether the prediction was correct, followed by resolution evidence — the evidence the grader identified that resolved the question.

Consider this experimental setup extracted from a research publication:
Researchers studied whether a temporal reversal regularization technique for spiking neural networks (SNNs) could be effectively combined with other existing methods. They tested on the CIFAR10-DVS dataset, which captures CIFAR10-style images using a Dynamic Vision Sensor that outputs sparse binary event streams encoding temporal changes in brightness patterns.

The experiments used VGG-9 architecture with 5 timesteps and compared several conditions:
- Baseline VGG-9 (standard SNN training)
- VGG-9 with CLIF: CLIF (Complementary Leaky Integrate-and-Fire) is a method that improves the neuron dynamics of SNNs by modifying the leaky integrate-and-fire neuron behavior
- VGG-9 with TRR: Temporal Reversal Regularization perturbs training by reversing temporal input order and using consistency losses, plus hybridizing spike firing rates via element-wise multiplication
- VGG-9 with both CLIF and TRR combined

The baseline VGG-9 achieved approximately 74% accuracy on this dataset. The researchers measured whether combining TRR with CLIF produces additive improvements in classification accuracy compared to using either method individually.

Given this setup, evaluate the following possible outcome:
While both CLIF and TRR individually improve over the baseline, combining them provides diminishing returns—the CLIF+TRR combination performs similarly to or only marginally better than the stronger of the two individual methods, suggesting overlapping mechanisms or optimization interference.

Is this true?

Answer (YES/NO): YES